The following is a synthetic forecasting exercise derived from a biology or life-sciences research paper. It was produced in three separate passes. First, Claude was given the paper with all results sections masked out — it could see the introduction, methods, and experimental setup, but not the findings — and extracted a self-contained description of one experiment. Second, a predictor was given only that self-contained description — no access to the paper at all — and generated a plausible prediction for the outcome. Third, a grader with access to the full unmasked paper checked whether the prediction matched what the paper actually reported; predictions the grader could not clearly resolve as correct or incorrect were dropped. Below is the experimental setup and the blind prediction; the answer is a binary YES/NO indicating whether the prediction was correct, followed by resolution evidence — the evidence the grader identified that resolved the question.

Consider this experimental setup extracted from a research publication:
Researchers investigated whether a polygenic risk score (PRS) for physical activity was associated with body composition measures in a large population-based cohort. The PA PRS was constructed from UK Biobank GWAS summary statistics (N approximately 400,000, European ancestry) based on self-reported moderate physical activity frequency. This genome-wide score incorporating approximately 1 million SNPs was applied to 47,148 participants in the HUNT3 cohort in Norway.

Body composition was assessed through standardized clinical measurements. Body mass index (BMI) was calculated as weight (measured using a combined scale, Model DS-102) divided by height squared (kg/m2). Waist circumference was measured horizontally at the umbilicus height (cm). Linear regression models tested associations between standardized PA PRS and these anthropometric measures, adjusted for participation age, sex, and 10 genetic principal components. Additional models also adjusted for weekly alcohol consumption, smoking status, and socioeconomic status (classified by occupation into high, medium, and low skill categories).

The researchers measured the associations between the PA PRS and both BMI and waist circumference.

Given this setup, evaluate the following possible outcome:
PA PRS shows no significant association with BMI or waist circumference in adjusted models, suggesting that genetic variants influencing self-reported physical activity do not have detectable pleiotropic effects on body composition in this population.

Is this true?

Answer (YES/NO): NO